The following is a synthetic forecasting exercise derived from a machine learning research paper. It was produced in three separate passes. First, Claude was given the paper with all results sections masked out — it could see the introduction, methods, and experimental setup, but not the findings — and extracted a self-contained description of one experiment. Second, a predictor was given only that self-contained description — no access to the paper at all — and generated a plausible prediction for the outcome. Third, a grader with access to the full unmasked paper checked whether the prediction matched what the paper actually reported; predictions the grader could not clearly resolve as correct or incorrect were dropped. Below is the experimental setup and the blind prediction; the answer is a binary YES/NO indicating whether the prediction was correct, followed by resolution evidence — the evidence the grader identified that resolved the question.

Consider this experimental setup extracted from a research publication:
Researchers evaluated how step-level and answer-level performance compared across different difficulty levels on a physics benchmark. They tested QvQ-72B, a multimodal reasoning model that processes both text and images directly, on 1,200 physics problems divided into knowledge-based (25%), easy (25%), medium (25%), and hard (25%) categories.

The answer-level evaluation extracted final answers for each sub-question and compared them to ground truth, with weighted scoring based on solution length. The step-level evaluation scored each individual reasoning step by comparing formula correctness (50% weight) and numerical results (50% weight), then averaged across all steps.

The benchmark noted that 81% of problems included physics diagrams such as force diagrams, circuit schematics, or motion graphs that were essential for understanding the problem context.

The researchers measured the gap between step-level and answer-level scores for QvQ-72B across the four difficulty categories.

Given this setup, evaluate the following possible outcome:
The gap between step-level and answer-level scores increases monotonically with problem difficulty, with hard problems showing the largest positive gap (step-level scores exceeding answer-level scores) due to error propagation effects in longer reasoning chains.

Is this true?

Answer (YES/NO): NO